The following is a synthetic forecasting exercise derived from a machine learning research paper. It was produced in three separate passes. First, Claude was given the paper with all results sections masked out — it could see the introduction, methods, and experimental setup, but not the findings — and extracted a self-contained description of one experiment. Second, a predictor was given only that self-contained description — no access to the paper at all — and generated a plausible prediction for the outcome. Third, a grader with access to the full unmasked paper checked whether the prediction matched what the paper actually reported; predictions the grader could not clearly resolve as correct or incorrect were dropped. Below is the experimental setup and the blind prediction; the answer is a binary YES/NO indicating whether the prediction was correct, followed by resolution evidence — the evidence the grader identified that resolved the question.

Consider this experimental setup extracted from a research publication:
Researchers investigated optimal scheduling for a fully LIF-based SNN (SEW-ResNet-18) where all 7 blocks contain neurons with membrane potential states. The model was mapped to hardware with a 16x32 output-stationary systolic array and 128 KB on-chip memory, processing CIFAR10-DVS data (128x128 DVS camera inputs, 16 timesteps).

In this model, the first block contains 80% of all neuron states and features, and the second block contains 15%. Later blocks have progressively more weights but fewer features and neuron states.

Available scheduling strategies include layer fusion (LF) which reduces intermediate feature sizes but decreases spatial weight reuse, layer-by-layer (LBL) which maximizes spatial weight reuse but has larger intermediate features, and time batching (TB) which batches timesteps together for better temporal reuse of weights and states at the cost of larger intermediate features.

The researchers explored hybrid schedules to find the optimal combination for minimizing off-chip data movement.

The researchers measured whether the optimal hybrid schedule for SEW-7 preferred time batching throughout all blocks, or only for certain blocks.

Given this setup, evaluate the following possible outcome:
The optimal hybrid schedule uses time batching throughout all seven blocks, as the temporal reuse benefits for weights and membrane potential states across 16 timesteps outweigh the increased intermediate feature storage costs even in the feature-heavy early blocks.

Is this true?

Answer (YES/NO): YES